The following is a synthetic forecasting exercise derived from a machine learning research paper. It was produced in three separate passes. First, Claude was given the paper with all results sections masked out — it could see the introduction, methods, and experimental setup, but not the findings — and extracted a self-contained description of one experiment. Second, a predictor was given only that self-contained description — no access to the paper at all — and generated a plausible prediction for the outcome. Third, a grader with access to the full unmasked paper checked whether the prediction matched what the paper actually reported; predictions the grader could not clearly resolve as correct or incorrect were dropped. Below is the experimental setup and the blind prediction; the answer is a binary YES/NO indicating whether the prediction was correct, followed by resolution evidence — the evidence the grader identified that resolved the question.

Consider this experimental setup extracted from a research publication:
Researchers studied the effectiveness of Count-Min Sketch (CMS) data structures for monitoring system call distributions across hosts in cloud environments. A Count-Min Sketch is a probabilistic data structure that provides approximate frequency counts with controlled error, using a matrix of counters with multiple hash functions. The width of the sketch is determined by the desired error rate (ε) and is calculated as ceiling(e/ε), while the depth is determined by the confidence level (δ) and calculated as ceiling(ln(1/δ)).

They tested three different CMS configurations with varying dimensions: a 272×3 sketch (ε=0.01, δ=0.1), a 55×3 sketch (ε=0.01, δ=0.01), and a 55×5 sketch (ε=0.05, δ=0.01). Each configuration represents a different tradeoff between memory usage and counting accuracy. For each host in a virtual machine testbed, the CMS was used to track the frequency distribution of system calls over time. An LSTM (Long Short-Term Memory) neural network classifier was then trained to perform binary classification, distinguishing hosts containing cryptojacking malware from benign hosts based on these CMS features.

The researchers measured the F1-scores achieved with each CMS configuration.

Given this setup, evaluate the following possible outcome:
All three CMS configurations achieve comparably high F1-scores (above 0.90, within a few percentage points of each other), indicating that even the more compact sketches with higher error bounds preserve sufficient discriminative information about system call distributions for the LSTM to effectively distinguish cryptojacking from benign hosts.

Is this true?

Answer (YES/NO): YES